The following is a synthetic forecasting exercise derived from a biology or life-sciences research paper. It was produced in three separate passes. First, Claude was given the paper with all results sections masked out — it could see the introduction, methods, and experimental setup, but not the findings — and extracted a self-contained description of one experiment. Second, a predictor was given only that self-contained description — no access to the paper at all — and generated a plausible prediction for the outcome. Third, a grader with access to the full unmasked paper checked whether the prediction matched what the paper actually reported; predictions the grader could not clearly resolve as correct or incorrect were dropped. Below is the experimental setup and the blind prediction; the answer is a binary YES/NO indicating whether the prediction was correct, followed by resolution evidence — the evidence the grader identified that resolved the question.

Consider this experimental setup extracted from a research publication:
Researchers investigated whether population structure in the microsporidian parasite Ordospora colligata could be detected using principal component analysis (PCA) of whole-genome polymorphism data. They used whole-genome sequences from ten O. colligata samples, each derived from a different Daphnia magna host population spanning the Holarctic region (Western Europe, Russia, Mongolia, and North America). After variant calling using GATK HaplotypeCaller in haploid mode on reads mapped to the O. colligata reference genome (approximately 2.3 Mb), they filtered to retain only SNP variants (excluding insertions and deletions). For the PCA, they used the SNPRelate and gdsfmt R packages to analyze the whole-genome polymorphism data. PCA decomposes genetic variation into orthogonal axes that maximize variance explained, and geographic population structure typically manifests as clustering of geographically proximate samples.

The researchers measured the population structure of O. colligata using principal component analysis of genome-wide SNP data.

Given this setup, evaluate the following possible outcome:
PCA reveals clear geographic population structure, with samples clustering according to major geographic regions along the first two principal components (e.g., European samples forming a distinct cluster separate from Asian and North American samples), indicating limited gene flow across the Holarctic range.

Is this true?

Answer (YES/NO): YES